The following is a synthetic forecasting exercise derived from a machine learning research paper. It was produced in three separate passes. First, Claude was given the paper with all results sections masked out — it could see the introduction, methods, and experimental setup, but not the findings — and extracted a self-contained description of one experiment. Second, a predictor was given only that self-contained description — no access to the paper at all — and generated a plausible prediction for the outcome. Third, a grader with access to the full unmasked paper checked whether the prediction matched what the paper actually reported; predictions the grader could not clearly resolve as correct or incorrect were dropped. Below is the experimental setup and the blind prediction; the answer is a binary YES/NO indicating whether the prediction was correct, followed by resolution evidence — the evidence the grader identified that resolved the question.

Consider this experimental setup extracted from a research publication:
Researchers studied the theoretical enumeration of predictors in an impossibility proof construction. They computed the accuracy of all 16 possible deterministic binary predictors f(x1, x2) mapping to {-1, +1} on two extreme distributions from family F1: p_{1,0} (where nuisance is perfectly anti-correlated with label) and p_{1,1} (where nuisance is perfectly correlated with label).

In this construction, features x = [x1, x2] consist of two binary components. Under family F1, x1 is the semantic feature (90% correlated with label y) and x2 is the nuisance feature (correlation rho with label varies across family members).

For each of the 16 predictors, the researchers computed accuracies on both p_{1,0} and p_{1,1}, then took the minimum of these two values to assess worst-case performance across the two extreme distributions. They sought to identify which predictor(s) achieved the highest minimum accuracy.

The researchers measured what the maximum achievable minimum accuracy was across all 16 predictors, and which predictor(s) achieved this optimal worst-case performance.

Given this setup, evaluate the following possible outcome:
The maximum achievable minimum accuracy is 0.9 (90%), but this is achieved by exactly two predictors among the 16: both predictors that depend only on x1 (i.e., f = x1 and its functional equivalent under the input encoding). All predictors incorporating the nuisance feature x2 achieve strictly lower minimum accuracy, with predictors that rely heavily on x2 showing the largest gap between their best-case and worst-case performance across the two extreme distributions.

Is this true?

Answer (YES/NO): NO